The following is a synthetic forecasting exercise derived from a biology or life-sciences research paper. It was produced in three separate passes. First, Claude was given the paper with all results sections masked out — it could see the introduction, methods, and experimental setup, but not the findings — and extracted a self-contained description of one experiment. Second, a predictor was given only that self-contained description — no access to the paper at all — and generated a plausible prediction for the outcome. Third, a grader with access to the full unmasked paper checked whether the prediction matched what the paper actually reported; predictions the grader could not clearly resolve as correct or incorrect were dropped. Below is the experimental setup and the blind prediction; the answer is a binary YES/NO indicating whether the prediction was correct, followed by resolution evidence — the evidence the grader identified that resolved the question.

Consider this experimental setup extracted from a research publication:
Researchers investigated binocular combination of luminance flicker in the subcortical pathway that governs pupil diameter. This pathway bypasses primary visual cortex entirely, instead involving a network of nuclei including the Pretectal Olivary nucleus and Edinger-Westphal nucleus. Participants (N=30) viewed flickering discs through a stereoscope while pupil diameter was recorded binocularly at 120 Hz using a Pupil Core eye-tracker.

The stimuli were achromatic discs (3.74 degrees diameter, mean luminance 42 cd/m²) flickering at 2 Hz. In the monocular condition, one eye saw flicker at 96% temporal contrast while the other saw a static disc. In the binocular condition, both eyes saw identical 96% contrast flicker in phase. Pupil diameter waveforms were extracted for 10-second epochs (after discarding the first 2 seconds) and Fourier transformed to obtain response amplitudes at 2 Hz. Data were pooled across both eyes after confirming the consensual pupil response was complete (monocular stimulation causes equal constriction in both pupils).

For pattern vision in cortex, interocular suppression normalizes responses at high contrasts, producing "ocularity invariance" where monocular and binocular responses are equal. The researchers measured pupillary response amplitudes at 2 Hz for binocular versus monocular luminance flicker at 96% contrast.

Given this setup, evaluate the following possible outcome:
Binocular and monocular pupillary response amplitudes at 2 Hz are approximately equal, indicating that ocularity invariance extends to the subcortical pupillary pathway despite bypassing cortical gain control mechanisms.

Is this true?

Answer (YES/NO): NO